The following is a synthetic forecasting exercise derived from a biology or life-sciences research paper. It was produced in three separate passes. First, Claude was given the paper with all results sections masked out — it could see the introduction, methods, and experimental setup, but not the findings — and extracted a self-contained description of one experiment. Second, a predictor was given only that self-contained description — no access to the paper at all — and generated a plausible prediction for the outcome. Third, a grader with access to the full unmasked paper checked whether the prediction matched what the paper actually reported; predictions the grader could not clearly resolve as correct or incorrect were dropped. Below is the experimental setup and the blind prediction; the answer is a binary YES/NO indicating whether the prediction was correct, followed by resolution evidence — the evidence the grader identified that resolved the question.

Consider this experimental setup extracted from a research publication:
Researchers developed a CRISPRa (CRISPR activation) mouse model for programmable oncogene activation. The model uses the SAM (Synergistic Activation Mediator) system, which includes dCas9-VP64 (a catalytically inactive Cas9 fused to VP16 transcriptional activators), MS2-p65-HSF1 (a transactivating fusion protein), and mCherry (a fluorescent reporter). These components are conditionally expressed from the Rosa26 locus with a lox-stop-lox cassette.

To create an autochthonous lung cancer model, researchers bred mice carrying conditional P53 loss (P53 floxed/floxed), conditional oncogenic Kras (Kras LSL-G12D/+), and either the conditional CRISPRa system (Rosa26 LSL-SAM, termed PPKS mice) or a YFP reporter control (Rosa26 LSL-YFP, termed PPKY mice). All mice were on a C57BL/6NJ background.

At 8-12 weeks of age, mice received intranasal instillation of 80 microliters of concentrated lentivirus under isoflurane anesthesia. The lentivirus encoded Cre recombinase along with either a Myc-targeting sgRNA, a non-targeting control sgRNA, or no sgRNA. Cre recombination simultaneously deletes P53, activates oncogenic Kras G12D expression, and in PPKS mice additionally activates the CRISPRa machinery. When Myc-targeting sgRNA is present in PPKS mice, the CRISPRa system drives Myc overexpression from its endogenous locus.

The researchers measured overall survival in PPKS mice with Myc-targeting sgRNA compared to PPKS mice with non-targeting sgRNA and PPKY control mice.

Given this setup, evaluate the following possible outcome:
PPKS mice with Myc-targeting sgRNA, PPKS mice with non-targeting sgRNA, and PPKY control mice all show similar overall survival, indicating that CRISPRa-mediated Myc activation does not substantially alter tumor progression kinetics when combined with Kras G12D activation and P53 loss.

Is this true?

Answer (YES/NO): NO